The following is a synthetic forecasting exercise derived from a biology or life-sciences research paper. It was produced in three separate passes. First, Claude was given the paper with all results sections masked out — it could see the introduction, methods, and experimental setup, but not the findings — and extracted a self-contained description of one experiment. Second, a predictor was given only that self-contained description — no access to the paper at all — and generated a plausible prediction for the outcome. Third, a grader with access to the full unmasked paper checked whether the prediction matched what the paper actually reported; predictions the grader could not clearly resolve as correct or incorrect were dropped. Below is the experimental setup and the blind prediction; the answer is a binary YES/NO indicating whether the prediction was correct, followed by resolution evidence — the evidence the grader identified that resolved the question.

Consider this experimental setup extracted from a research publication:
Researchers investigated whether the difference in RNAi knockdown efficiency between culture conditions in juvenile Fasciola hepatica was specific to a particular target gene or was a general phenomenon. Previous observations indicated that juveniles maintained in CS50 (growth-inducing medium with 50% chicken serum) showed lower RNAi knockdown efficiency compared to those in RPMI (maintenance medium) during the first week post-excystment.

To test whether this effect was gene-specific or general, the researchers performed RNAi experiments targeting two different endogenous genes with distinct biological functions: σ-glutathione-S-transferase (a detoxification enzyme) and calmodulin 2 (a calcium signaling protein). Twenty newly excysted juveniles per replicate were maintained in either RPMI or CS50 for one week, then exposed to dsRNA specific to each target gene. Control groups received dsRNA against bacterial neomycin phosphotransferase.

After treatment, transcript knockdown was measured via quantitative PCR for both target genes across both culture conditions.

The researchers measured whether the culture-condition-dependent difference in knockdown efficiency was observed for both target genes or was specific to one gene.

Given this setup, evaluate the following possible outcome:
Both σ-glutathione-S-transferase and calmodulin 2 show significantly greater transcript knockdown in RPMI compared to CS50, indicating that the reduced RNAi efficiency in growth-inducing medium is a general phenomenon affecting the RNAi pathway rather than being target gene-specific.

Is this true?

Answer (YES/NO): YES